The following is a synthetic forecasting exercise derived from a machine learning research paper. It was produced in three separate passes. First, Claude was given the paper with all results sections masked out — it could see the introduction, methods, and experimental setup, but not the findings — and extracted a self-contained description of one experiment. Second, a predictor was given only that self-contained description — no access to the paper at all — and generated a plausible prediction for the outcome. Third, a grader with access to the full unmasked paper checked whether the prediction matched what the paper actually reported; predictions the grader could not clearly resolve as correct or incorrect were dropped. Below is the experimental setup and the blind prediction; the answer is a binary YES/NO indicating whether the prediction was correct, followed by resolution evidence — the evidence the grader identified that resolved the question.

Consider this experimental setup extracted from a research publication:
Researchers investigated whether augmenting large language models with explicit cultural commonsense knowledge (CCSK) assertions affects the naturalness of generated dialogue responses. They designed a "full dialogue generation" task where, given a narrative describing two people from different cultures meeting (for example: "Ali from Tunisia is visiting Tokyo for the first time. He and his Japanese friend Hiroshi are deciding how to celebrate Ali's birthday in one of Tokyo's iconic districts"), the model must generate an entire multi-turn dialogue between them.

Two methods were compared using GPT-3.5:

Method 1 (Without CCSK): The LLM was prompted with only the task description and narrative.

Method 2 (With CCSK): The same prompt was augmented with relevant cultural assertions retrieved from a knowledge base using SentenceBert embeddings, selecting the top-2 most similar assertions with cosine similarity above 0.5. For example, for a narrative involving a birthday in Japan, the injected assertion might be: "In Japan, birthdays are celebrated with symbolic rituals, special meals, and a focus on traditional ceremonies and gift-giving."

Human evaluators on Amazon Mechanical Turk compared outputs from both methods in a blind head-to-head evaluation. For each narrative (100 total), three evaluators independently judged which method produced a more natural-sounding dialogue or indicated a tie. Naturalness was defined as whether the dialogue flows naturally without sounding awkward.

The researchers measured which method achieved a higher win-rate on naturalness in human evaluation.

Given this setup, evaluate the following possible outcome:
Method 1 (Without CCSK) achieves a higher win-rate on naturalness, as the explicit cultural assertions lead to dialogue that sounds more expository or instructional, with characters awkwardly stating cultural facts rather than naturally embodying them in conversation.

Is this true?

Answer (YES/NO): NO